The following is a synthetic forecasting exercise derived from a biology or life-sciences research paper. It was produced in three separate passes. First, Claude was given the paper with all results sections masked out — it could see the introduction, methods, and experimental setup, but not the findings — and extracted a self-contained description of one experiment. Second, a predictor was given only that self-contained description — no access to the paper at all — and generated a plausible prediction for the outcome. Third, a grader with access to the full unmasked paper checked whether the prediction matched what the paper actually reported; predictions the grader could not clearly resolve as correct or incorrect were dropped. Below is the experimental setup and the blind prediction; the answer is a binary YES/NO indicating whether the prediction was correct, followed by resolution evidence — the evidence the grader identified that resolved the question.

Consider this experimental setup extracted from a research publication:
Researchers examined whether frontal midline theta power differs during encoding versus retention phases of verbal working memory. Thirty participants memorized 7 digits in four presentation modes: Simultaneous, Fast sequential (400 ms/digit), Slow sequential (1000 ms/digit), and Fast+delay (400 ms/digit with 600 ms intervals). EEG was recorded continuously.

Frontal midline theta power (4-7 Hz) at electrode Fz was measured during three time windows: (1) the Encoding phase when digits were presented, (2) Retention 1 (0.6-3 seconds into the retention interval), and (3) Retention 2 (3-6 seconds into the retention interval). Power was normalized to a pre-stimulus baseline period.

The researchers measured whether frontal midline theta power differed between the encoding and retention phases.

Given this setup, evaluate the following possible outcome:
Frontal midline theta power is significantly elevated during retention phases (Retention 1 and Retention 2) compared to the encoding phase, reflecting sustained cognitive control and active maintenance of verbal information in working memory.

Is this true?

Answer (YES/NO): NO